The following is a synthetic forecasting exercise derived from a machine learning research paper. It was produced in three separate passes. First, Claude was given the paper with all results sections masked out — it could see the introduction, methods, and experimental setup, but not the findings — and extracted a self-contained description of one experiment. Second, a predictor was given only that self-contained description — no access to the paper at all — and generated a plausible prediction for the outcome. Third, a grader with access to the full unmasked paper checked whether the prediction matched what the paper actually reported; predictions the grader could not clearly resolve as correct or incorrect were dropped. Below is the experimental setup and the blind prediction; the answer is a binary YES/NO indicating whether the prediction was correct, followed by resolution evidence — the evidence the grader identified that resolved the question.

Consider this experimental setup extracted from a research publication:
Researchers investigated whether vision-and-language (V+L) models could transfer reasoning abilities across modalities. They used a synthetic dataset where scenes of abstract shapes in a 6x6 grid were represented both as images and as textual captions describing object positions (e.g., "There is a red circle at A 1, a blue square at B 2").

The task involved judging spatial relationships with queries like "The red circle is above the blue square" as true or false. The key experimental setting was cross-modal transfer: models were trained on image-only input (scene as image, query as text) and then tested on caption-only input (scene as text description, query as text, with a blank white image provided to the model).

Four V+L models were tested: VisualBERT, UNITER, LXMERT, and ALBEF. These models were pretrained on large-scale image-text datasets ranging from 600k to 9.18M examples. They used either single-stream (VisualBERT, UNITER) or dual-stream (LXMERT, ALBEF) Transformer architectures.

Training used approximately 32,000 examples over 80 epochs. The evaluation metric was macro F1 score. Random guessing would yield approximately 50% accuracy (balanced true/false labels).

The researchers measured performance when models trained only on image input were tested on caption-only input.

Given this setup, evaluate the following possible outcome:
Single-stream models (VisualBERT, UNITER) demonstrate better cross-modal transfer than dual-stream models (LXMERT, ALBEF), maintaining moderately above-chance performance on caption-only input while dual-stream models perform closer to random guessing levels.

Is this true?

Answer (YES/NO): NO